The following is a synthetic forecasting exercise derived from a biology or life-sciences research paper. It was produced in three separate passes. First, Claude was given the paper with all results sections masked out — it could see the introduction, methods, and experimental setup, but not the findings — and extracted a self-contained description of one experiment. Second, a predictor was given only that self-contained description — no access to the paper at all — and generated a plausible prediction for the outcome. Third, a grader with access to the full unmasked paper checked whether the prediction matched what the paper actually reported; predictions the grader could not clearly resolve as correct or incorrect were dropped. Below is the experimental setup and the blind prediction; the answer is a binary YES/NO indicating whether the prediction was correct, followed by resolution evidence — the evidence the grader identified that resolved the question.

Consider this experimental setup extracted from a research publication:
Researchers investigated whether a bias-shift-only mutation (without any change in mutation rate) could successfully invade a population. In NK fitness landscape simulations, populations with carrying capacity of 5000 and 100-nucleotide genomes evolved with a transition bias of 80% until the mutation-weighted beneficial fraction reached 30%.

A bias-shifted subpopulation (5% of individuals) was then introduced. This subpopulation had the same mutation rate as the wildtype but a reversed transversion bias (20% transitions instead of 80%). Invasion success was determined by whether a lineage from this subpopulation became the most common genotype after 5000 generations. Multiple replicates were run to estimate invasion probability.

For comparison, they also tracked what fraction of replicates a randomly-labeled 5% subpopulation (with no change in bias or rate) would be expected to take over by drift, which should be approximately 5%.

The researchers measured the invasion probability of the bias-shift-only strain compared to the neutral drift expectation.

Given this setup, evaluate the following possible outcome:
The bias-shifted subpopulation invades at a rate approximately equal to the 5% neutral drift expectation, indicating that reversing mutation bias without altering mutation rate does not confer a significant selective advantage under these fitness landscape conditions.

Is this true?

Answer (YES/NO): NO